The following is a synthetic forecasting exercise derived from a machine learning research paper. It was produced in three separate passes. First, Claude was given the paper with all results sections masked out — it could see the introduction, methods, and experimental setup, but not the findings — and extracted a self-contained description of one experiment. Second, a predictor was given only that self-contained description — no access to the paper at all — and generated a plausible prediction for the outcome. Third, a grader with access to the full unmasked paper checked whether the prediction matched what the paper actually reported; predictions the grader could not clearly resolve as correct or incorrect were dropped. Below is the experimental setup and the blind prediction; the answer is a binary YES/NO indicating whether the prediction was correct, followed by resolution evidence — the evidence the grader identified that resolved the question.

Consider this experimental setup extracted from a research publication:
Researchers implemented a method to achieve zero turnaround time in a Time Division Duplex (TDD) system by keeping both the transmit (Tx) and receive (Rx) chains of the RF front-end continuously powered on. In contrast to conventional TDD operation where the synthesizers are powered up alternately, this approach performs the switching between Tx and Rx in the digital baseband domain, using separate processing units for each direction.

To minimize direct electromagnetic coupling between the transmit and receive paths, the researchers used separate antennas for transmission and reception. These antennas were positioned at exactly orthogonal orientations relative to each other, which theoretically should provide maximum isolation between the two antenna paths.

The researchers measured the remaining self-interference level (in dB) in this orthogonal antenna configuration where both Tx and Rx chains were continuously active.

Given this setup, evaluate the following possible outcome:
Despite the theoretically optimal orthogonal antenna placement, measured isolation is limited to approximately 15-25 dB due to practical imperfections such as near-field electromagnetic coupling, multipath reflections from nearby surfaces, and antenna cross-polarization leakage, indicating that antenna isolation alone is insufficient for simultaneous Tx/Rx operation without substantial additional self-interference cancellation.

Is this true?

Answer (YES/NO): NO